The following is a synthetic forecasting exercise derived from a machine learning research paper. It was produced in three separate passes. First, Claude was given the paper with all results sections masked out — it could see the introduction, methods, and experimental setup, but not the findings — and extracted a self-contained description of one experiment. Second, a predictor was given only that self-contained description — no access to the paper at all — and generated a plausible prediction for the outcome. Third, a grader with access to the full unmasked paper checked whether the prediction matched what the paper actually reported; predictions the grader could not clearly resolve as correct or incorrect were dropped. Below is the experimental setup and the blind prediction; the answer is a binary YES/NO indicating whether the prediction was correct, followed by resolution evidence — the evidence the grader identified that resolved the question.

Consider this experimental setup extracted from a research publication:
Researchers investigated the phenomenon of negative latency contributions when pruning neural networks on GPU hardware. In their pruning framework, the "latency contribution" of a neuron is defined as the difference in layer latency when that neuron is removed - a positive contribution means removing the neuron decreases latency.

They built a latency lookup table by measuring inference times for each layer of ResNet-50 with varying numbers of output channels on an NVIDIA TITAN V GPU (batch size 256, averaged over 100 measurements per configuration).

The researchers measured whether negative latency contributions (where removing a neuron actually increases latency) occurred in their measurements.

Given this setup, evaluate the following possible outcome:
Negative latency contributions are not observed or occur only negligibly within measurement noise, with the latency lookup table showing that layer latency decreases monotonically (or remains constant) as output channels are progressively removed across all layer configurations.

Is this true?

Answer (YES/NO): NO